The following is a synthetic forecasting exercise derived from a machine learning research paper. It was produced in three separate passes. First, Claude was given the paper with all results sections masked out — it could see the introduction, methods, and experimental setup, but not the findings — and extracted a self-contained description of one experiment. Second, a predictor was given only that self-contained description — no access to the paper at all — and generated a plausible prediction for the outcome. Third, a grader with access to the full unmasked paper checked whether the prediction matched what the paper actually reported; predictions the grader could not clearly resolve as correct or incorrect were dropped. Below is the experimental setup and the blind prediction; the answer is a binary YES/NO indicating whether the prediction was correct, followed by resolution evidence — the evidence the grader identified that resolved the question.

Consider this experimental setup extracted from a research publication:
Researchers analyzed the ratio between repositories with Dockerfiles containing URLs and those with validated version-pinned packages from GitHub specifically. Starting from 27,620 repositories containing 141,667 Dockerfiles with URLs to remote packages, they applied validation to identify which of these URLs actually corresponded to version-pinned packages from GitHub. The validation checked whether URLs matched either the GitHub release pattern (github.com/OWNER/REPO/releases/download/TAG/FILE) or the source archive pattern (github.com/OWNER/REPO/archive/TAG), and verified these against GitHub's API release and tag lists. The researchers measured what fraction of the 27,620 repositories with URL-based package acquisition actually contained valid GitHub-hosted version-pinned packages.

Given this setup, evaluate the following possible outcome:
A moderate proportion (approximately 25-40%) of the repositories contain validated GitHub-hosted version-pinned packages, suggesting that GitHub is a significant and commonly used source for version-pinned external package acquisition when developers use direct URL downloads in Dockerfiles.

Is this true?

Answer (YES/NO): YES